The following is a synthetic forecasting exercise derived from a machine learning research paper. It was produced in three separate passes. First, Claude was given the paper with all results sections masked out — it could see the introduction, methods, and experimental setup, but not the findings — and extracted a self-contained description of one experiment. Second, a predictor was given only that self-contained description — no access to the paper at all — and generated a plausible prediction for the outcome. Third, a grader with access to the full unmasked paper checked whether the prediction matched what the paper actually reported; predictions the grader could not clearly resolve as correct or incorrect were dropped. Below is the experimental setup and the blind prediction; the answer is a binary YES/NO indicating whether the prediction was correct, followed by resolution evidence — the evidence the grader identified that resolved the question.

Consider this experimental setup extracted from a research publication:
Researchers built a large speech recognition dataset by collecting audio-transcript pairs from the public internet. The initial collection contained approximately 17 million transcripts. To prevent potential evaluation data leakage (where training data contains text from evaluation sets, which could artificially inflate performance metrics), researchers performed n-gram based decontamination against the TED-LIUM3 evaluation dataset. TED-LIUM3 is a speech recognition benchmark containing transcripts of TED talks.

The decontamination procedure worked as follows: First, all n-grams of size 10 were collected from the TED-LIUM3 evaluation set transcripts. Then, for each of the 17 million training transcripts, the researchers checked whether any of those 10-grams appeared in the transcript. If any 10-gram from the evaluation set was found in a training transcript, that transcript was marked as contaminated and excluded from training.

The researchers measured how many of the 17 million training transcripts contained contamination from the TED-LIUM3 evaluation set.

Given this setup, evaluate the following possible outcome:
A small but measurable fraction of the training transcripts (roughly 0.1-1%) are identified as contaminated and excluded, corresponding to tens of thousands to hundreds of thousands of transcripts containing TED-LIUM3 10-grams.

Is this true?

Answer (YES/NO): NO